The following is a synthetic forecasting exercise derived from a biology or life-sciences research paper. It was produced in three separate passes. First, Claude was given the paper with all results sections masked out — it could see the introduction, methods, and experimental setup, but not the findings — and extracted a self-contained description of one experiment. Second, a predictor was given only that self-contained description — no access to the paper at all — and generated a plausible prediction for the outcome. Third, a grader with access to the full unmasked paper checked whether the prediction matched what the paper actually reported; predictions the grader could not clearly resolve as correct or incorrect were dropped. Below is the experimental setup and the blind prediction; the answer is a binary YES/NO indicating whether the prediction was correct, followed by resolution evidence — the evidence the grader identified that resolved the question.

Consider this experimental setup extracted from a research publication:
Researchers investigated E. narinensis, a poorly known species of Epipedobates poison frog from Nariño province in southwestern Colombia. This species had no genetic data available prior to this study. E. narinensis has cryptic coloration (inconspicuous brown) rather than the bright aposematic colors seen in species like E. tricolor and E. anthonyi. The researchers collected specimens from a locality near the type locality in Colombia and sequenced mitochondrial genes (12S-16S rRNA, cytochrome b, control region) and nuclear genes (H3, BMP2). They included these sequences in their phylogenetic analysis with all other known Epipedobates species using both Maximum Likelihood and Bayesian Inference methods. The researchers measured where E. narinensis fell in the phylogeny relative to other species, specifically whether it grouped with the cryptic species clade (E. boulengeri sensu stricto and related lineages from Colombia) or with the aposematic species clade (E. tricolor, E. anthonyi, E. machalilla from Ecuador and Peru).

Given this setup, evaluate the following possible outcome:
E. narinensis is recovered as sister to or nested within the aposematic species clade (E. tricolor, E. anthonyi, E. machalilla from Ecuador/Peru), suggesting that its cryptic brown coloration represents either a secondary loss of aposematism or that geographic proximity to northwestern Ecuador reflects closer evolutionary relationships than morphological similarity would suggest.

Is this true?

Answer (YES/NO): NO